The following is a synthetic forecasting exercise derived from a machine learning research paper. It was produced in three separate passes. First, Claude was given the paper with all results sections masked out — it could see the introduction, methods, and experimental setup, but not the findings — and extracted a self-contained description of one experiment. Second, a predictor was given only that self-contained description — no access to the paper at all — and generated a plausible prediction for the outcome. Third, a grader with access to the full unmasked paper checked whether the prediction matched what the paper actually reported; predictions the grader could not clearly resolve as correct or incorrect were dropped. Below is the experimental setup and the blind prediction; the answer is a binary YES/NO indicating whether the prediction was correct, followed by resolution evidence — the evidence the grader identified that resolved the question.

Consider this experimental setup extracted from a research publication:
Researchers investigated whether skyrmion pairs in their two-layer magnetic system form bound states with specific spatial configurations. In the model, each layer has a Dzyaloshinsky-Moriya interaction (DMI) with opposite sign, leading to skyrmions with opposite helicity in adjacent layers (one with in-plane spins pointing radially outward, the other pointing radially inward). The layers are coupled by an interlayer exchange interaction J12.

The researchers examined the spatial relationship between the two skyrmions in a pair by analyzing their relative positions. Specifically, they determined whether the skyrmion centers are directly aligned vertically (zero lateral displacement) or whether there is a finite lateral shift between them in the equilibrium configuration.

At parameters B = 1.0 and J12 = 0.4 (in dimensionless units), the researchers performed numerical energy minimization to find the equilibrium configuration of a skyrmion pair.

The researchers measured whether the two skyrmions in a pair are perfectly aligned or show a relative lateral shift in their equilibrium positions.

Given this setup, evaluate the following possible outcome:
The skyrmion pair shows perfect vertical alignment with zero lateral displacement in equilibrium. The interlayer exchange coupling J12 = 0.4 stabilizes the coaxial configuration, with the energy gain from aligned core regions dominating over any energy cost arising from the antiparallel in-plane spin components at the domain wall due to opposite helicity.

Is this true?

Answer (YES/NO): NO